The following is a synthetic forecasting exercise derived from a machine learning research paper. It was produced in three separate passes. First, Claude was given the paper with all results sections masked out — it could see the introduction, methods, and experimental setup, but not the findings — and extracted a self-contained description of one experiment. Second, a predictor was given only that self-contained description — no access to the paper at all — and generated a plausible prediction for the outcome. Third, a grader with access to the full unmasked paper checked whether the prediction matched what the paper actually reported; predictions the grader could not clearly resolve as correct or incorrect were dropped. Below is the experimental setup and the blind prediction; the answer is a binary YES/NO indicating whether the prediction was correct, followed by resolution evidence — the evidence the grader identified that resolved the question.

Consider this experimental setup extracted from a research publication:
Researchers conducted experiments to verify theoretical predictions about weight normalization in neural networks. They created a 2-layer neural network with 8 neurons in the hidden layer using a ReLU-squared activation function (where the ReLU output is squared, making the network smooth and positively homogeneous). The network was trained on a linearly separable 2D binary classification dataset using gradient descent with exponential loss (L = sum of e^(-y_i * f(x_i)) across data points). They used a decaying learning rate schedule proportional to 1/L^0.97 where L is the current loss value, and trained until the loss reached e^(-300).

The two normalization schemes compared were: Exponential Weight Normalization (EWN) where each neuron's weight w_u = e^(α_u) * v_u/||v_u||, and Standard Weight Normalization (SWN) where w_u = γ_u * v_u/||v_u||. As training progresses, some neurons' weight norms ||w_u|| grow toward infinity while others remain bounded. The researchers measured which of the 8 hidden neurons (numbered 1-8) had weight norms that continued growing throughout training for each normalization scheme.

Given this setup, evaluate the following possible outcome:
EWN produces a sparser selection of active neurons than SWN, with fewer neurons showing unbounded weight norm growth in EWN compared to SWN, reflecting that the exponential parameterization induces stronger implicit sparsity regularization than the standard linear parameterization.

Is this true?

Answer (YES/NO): NO